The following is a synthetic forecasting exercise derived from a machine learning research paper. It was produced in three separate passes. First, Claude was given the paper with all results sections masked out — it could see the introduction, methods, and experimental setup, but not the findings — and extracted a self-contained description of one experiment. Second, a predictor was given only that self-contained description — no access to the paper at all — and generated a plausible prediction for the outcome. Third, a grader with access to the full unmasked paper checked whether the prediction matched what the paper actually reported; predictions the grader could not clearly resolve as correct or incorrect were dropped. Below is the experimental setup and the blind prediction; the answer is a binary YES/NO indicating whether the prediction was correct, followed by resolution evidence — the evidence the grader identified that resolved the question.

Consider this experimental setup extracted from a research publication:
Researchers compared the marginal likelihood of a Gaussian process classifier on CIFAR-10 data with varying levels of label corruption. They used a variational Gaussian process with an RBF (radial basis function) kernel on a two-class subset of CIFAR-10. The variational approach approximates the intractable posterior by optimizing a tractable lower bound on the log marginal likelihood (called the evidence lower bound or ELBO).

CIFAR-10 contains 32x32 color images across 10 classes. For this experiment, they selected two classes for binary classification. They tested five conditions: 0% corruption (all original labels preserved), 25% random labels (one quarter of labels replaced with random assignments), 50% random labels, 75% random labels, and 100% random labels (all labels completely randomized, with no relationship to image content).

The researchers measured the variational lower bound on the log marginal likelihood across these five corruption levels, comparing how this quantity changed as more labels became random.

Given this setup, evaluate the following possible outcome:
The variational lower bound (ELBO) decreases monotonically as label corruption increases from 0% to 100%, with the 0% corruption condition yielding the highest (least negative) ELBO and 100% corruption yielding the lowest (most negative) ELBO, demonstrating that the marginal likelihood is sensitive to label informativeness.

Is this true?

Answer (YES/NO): YES